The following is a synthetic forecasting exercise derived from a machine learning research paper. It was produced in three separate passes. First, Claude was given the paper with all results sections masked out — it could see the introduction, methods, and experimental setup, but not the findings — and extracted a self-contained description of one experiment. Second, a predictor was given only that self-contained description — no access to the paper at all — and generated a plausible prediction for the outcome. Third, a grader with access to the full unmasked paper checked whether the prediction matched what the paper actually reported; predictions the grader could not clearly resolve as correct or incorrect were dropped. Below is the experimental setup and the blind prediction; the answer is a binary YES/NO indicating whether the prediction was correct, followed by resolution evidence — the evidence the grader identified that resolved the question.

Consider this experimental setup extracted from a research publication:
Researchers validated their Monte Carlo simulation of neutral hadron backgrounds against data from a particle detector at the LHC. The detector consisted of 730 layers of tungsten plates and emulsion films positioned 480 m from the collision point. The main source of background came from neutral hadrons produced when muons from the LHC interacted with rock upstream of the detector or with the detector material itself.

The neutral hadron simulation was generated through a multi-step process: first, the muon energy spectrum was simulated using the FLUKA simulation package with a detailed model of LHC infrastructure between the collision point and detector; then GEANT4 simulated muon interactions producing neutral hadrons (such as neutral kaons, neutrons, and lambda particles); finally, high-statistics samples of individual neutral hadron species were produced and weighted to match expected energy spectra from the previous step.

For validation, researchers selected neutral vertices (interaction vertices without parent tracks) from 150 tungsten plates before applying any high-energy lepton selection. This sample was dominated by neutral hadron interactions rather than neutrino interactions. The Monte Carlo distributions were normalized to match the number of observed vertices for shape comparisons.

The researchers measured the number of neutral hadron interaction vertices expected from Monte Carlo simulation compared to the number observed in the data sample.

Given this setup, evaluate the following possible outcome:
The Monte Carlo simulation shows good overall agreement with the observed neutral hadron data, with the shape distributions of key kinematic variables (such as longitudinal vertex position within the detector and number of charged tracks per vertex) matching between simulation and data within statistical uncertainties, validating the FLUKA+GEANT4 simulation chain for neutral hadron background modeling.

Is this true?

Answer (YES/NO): NO